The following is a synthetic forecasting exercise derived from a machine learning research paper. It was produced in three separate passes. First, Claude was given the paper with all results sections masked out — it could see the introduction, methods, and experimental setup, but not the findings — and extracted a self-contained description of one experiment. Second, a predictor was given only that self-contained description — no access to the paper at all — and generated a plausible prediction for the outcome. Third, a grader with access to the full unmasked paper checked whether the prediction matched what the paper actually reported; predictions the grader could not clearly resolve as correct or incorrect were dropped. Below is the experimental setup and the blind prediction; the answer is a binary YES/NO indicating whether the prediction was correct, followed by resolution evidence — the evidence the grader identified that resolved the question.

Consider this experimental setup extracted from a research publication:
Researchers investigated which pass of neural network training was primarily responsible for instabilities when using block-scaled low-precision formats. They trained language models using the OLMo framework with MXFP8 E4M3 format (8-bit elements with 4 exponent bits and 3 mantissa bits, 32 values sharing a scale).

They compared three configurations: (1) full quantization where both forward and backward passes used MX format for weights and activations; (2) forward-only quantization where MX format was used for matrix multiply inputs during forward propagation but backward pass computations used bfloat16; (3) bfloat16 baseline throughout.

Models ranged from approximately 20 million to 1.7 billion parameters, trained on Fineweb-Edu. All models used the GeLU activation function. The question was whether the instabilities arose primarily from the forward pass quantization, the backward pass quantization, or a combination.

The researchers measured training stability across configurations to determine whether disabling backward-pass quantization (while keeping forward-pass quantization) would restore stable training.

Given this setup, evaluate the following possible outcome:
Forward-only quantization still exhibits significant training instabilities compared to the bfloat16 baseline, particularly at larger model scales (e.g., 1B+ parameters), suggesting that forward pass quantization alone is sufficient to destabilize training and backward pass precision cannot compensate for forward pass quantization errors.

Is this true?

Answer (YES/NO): NO